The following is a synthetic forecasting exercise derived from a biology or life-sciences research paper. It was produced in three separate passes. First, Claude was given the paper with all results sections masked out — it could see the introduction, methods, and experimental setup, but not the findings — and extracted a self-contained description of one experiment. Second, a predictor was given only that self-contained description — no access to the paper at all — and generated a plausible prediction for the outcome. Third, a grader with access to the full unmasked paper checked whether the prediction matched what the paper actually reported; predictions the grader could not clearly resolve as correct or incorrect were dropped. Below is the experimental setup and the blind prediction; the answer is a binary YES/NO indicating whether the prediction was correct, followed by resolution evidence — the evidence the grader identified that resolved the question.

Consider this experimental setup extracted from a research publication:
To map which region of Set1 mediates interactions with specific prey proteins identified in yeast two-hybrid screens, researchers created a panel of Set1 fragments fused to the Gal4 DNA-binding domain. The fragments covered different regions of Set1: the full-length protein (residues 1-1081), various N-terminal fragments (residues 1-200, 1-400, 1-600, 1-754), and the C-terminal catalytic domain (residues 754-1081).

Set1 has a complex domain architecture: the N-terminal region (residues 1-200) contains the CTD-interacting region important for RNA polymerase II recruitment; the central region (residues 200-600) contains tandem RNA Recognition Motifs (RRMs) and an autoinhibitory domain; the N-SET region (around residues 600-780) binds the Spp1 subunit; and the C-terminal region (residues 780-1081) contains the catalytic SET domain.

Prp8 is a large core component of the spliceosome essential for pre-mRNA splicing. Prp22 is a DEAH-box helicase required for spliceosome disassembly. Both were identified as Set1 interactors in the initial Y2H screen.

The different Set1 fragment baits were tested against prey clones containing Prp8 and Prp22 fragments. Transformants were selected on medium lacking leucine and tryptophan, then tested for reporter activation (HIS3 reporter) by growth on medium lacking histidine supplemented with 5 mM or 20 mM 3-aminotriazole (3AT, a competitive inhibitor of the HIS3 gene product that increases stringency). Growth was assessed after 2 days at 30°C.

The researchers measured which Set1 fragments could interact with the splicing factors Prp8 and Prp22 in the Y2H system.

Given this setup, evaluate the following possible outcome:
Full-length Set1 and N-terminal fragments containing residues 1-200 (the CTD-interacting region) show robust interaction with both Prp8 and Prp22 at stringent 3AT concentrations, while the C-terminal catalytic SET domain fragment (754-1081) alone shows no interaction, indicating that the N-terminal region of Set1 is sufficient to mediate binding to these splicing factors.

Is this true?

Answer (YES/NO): NO